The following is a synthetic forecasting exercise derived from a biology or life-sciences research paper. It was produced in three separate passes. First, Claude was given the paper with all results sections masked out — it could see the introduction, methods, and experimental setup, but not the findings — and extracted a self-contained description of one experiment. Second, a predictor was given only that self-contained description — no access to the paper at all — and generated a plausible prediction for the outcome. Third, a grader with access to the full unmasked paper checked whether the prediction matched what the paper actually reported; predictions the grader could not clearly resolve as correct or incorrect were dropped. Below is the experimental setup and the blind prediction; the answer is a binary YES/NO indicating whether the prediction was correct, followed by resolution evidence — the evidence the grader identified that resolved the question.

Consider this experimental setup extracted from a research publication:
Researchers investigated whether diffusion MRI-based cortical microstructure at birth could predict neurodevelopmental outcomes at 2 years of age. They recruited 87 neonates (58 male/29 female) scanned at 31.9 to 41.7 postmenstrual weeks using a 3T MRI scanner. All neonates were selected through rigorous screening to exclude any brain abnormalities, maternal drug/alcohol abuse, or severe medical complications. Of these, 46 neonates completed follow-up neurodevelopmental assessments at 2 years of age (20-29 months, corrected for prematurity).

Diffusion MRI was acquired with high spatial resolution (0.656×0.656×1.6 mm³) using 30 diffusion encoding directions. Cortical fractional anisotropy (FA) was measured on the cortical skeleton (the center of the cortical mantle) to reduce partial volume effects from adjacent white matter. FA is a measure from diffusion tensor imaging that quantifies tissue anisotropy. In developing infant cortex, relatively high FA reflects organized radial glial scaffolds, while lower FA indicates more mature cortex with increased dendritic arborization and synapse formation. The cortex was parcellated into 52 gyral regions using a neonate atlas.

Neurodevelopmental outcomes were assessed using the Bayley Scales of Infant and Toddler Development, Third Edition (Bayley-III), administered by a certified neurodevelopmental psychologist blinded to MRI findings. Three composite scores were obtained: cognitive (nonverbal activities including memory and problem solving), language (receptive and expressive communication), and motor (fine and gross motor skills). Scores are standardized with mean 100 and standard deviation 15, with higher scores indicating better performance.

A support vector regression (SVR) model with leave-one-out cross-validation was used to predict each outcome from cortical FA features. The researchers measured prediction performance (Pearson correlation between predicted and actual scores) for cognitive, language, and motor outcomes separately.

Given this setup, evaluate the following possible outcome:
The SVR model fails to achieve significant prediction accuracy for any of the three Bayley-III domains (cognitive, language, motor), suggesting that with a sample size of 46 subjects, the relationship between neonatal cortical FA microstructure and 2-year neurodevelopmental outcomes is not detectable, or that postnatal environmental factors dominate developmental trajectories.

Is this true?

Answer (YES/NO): NO